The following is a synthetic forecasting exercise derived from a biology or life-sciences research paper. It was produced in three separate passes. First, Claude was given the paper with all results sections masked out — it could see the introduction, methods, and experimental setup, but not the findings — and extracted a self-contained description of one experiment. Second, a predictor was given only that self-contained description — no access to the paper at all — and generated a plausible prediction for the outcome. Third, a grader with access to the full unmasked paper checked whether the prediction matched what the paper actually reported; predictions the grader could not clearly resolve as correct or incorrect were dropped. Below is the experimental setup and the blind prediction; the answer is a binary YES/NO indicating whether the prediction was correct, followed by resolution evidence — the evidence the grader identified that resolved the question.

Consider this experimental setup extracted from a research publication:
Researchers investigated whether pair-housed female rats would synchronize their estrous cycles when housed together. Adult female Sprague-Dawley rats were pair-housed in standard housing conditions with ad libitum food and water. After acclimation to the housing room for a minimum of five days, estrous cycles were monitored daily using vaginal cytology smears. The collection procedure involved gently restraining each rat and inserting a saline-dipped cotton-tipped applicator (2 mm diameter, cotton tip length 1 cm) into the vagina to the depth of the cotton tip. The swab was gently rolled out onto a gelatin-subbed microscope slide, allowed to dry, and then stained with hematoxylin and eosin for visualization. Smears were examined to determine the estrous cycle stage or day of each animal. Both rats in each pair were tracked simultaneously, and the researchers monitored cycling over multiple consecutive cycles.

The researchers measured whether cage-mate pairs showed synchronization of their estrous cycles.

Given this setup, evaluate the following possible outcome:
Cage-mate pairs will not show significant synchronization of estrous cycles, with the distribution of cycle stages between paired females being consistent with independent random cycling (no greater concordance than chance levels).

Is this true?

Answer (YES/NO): YES